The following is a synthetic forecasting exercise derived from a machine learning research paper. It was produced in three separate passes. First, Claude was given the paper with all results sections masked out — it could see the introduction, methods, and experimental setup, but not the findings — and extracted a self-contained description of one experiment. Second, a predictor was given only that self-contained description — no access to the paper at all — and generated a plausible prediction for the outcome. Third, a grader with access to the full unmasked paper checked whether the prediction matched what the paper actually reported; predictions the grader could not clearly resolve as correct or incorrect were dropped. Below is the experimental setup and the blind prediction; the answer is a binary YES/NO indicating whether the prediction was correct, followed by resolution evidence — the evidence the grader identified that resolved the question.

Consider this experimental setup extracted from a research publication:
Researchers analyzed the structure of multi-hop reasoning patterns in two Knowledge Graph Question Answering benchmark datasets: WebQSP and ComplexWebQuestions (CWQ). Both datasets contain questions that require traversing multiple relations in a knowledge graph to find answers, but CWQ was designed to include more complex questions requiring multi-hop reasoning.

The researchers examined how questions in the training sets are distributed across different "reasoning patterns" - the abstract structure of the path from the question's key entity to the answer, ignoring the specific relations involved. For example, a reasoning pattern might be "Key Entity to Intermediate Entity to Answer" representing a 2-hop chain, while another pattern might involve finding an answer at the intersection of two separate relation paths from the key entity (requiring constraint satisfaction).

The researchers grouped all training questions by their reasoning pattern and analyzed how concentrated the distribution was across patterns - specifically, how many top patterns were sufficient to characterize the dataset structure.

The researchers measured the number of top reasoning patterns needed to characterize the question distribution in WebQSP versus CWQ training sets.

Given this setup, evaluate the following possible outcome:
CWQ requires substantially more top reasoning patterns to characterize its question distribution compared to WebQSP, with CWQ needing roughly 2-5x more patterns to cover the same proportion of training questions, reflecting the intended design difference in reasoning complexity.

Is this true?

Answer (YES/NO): YES